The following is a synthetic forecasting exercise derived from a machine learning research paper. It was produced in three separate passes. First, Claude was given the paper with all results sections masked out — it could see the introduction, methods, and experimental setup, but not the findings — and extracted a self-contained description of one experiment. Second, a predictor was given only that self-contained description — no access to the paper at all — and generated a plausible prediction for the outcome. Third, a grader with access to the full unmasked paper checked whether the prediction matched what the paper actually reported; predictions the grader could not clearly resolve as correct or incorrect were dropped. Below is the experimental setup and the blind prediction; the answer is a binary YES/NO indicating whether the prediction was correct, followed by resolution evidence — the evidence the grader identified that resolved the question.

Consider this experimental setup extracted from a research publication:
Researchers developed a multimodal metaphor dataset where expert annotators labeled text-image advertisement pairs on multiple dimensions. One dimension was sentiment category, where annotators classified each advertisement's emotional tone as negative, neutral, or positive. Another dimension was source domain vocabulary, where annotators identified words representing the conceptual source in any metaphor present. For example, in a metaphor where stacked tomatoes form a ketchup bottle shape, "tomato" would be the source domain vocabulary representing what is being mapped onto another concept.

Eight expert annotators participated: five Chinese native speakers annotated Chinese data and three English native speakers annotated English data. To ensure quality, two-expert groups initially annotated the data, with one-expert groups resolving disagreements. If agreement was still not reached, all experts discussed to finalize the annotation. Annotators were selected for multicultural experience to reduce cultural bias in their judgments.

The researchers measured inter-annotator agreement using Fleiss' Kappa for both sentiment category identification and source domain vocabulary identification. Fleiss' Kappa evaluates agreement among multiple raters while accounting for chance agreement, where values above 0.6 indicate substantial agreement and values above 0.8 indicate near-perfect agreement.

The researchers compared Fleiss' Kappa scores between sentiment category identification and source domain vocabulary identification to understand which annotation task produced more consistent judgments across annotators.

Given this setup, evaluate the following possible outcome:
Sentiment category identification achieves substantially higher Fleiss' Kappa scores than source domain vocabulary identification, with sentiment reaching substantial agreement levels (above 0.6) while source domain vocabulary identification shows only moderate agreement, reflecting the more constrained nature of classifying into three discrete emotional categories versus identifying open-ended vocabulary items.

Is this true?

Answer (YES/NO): NO